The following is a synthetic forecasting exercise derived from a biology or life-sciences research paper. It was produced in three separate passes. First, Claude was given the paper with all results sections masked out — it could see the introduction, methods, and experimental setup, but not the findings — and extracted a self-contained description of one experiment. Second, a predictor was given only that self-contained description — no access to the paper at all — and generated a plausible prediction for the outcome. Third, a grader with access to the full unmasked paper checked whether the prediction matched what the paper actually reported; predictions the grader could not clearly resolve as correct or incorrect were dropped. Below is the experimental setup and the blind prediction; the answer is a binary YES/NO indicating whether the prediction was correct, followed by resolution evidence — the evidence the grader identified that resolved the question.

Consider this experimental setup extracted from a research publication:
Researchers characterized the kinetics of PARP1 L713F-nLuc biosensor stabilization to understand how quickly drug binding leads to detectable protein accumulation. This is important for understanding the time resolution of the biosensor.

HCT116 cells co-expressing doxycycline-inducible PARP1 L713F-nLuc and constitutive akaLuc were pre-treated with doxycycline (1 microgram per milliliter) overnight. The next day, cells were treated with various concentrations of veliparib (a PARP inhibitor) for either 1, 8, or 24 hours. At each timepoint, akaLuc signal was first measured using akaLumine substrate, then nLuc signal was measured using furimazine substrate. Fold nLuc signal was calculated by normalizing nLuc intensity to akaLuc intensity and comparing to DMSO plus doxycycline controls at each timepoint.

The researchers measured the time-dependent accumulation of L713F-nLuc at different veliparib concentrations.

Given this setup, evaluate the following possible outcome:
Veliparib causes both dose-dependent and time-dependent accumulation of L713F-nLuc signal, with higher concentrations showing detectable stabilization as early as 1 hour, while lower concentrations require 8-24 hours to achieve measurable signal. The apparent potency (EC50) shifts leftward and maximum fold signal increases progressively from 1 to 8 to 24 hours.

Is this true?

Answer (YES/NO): NO